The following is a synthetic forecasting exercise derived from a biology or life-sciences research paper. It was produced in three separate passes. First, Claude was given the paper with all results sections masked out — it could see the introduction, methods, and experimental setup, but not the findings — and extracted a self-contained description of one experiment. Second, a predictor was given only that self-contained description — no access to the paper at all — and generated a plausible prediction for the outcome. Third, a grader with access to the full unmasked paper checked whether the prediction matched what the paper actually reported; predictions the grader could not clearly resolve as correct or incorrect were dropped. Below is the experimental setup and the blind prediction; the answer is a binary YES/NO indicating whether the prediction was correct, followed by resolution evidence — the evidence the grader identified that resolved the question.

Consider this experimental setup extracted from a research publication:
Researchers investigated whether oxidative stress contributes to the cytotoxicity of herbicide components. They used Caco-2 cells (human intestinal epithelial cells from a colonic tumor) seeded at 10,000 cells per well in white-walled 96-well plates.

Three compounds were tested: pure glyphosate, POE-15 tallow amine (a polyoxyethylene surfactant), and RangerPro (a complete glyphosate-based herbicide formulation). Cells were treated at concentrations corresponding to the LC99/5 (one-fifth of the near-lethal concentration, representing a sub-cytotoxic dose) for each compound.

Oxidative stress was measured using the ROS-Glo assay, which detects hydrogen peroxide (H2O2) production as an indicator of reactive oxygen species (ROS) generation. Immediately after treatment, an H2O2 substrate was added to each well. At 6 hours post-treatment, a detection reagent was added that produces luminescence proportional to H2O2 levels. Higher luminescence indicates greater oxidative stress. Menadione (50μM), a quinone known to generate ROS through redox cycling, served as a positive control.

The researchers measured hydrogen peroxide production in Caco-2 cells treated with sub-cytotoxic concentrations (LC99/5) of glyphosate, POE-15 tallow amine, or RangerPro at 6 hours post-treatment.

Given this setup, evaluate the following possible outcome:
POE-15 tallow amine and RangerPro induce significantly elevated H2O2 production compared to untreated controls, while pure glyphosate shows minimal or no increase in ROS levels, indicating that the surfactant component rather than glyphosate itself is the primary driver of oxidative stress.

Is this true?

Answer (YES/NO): NO